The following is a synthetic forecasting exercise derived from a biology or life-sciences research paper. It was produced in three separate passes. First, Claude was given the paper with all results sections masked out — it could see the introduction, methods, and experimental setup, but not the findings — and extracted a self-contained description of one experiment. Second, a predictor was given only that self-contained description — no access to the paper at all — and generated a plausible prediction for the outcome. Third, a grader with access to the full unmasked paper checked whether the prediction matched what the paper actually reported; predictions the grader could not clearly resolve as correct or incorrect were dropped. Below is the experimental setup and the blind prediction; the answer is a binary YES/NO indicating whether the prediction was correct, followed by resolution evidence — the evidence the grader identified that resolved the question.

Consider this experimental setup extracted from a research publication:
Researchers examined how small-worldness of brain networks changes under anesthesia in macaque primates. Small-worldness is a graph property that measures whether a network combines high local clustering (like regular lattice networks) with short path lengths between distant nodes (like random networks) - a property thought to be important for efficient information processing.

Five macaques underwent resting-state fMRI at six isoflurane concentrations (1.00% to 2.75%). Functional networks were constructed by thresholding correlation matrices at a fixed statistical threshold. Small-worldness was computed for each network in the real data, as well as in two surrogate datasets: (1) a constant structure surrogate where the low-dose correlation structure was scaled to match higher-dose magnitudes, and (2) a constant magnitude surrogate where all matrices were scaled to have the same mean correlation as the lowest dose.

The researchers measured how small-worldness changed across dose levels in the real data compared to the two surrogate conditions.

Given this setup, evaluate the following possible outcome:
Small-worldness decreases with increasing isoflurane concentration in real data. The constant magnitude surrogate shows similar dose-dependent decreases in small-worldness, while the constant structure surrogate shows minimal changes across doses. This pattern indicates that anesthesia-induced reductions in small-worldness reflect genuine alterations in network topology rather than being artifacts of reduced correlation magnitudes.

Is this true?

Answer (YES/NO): NO